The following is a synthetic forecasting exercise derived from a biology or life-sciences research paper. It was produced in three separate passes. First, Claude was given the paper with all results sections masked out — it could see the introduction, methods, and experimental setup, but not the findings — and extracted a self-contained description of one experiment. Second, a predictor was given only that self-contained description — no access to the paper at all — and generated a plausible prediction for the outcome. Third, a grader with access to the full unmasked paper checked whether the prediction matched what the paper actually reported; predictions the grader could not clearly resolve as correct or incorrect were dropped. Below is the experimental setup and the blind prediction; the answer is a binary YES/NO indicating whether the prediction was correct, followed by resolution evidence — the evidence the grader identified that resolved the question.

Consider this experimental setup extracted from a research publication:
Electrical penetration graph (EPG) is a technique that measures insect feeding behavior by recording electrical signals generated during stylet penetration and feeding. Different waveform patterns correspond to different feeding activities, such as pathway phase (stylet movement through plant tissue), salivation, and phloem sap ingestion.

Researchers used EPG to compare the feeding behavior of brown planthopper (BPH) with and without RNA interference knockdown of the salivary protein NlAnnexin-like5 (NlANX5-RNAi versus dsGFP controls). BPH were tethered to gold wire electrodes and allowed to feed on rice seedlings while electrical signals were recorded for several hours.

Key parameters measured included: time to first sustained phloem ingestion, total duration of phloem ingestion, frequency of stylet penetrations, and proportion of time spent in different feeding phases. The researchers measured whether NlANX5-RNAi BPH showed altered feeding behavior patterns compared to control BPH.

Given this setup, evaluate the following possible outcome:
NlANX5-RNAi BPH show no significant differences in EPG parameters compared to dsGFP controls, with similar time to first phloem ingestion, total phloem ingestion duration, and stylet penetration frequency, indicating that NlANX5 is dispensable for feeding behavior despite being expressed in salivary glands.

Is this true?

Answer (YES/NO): NO